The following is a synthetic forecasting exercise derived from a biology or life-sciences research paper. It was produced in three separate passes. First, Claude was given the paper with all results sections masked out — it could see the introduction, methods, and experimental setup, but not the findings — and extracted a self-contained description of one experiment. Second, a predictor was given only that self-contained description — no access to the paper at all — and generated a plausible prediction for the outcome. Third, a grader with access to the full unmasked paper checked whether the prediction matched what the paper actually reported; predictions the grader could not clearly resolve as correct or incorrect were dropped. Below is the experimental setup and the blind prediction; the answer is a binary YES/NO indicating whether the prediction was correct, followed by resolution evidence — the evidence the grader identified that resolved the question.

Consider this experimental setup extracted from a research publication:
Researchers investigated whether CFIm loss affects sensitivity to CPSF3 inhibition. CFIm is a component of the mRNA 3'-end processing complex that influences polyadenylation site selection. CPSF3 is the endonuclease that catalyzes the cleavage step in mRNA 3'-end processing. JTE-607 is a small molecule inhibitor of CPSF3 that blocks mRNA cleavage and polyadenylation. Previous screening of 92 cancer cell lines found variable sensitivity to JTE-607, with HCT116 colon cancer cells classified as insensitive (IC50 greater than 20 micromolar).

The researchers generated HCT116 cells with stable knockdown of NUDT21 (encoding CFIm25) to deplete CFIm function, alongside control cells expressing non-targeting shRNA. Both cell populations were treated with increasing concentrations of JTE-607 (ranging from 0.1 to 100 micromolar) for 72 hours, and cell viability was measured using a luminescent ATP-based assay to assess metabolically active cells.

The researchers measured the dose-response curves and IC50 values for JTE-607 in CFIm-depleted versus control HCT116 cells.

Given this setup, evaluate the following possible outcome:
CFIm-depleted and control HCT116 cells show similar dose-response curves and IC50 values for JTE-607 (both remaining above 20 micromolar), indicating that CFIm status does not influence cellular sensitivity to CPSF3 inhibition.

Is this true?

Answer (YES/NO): NO